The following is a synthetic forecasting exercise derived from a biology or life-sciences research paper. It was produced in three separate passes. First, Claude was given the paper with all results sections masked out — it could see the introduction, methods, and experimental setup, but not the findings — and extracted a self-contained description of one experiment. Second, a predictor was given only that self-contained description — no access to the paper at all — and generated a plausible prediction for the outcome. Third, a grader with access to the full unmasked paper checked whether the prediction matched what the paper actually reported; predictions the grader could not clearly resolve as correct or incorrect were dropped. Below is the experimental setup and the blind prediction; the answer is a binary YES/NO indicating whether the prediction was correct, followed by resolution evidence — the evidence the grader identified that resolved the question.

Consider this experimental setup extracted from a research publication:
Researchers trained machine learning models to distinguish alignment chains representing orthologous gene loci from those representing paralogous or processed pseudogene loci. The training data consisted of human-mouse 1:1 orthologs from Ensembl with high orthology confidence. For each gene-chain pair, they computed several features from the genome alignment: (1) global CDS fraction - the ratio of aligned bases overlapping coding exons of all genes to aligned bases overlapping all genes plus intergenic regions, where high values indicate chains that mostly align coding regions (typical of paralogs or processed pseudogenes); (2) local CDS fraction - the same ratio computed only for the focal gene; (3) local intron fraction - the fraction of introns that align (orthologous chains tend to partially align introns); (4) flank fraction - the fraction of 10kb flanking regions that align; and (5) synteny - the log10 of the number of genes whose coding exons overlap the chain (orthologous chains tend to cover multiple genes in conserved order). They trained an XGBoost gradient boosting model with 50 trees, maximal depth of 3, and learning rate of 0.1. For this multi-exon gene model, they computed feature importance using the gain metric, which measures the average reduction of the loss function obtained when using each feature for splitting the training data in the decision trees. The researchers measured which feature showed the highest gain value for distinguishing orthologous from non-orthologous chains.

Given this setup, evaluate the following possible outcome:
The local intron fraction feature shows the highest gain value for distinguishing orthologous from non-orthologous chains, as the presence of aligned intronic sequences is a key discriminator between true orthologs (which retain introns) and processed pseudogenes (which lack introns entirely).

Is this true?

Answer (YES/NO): NO